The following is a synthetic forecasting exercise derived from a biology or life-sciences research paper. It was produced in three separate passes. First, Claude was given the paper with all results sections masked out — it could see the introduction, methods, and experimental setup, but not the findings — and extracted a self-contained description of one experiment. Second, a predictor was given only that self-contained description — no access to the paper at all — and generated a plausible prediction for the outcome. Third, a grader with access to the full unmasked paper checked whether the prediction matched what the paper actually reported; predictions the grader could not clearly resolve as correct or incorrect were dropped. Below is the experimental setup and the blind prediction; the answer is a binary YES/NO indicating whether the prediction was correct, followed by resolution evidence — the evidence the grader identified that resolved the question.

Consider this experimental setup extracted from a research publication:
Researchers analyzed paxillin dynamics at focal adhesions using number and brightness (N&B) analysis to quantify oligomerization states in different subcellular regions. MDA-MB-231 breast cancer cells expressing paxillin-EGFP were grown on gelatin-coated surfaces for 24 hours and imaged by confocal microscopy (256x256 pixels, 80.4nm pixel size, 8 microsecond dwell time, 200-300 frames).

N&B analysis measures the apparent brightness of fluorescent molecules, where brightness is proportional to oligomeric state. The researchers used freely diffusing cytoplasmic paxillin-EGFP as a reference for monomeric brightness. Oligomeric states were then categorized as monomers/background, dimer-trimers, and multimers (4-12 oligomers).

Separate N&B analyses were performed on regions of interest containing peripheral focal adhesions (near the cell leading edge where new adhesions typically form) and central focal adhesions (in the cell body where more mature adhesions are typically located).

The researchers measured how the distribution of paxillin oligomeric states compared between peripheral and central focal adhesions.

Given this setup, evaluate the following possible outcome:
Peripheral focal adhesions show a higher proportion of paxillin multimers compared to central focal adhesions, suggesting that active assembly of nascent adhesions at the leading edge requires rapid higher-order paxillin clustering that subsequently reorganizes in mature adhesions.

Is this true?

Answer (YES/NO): YES